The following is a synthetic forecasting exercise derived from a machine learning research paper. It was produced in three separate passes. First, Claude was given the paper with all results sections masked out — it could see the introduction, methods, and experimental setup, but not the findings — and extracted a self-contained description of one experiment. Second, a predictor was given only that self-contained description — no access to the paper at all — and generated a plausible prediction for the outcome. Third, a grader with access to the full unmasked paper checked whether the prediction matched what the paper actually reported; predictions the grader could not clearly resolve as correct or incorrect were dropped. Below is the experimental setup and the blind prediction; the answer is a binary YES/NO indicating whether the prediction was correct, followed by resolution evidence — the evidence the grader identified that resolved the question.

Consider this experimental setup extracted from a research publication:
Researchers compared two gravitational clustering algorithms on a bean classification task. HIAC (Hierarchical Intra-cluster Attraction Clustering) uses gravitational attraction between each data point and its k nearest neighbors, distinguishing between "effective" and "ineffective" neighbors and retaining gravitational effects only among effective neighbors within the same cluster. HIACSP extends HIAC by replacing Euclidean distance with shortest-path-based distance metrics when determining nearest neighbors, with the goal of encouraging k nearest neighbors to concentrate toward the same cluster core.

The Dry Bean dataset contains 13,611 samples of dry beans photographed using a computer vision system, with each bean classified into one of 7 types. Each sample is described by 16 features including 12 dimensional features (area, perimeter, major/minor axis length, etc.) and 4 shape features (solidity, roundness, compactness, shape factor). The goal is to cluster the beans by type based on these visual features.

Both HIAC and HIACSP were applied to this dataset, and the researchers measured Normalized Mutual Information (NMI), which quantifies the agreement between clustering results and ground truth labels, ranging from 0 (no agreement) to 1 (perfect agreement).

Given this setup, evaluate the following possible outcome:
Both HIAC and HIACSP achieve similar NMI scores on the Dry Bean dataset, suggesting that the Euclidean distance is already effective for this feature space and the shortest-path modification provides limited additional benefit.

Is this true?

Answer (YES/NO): NO